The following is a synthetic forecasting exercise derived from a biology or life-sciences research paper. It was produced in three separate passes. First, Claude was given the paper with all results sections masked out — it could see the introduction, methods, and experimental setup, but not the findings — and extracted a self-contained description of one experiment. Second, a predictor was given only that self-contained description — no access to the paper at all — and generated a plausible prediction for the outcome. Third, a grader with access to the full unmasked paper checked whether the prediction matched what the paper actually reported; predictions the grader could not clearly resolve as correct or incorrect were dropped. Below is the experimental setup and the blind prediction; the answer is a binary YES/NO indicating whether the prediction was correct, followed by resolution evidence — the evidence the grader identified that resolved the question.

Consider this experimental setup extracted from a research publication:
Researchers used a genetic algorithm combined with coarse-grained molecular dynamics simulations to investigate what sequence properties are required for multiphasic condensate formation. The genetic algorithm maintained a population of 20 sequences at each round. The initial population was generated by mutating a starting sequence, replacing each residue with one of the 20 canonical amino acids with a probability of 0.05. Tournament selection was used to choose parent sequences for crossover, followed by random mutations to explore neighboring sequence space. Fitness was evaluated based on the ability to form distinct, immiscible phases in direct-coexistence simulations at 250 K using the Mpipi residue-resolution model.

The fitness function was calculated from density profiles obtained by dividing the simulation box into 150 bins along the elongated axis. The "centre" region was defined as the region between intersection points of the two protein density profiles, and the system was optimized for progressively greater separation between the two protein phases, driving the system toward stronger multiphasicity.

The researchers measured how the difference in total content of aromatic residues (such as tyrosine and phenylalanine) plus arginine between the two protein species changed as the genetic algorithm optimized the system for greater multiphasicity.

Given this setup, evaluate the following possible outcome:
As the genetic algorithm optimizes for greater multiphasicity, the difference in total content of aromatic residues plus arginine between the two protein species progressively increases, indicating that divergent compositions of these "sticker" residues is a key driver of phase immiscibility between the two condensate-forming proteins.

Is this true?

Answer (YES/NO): YES